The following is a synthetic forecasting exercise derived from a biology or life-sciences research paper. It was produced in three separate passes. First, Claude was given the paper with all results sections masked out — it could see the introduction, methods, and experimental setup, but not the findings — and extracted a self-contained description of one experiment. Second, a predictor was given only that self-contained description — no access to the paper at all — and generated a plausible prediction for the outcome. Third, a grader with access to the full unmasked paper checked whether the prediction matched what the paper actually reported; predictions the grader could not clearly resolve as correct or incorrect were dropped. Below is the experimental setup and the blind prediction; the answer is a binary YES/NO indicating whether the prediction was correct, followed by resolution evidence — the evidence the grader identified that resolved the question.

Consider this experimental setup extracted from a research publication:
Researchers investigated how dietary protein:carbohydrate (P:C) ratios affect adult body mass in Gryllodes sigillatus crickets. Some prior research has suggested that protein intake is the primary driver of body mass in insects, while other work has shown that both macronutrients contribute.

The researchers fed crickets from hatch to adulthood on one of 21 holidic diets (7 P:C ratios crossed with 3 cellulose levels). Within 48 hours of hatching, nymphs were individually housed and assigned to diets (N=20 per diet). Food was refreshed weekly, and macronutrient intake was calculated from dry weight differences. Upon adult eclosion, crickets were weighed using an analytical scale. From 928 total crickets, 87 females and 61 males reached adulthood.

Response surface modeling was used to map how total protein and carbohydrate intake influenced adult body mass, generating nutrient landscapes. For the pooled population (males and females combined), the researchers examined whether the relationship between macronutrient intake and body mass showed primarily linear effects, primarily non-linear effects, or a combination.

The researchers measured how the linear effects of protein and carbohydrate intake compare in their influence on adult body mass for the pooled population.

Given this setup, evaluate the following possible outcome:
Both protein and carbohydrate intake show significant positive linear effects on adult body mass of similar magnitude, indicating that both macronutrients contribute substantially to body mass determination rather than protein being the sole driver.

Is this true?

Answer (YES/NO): NO